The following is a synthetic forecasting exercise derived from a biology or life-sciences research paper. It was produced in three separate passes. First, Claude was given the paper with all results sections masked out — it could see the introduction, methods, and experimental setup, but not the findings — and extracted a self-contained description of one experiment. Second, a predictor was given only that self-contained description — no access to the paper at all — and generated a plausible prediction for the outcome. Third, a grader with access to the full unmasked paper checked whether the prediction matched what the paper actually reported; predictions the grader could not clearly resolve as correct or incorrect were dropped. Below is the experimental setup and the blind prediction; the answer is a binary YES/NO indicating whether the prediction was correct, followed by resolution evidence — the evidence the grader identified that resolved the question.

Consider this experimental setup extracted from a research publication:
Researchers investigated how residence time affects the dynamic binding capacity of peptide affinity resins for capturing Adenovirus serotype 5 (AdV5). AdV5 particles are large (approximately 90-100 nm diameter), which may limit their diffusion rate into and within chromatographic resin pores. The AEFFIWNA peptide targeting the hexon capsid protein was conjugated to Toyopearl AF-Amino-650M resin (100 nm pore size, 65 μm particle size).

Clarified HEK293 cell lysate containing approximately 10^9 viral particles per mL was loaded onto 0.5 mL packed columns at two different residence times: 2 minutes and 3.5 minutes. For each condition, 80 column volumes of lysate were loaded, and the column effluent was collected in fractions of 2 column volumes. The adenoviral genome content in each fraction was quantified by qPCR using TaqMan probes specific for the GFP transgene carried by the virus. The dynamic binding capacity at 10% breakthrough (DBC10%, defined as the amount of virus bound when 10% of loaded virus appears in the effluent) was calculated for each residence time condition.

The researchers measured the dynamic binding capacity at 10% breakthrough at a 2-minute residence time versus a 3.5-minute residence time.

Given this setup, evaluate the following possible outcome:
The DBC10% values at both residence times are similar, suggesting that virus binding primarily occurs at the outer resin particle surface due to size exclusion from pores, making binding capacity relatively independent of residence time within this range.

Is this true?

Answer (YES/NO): NO